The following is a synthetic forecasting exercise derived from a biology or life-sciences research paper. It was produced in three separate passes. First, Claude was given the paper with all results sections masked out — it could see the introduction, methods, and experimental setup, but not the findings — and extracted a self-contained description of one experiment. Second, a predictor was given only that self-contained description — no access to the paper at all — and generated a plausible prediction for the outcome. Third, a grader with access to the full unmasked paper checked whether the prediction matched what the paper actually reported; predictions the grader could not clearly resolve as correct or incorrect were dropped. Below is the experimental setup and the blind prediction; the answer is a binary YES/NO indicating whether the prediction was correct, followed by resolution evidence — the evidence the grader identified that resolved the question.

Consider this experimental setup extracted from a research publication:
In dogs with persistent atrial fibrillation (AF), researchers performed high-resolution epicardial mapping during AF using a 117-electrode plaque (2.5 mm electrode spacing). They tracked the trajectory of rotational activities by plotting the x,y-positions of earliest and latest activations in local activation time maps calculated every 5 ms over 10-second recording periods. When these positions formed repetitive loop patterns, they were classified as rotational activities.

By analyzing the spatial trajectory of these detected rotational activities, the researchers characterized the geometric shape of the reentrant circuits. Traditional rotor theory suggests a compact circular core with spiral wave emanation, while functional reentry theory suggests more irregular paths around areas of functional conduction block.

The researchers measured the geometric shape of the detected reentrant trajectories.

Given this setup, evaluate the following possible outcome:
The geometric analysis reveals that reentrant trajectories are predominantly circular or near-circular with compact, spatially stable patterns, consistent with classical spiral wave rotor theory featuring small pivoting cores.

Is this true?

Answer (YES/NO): NO